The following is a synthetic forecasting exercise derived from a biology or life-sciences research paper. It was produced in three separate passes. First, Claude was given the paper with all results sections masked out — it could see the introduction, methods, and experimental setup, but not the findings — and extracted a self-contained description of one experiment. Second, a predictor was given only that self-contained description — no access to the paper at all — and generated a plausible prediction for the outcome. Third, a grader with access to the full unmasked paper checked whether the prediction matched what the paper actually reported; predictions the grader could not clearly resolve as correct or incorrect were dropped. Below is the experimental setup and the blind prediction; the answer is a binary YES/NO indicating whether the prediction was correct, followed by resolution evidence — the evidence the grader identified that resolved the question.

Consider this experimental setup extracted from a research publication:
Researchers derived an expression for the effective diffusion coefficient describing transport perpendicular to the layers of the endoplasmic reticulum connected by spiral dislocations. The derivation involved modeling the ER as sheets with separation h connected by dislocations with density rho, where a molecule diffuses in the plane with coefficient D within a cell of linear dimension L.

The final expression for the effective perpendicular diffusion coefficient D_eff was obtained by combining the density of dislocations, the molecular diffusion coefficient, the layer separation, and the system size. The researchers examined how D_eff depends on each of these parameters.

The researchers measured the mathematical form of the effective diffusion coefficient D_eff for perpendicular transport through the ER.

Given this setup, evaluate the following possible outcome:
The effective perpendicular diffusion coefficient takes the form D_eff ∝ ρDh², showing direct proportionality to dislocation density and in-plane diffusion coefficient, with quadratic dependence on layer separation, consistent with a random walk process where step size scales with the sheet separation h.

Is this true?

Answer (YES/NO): NO